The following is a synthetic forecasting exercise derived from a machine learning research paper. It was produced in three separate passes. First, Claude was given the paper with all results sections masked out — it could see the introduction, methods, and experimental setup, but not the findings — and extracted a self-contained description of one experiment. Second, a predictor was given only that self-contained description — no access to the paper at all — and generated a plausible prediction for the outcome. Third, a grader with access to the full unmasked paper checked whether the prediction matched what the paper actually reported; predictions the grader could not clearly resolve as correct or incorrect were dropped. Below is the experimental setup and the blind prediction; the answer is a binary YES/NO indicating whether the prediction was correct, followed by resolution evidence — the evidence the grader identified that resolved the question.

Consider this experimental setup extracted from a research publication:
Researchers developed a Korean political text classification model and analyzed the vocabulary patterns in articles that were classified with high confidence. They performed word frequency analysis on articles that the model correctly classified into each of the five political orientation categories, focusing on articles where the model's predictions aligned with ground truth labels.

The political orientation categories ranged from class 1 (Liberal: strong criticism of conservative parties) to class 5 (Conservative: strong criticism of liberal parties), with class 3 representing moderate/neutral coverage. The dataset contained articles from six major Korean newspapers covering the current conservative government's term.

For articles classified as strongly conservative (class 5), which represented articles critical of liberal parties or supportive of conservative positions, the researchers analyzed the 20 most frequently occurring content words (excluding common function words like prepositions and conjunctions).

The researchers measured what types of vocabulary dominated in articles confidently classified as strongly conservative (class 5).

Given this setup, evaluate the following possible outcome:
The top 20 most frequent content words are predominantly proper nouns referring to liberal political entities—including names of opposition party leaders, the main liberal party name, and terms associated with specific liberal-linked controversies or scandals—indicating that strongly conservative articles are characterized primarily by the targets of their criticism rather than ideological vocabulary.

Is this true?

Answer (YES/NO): NO